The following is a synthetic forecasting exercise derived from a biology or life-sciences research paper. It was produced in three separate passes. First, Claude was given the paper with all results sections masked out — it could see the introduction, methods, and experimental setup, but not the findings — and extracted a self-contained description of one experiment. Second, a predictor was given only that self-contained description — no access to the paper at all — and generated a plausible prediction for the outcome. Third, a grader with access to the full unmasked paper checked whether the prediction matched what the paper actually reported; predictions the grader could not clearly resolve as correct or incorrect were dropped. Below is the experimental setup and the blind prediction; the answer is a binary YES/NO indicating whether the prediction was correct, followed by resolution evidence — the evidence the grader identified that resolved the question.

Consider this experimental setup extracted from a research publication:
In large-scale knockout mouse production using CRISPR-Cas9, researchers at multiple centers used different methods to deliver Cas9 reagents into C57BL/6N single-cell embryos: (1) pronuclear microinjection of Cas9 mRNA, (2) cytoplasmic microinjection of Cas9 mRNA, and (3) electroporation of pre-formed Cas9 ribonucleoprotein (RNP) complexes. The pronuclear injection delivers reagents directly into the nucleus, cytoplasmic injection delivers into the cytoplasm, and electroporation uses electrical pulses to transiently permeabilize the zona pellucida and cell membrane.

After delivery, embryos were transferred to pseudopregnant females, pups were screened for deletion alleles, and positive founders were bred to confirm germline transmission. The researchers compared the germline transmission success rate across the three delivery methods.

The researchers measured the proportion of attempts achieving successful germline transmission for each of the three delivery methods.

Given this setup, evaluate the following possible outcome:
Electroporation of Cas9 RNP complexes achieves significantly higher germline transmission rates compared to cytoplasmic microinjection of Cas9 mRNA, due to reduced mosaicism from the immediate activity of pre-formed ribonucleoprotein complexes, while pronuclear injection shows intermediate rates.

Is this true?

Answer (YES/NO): NO